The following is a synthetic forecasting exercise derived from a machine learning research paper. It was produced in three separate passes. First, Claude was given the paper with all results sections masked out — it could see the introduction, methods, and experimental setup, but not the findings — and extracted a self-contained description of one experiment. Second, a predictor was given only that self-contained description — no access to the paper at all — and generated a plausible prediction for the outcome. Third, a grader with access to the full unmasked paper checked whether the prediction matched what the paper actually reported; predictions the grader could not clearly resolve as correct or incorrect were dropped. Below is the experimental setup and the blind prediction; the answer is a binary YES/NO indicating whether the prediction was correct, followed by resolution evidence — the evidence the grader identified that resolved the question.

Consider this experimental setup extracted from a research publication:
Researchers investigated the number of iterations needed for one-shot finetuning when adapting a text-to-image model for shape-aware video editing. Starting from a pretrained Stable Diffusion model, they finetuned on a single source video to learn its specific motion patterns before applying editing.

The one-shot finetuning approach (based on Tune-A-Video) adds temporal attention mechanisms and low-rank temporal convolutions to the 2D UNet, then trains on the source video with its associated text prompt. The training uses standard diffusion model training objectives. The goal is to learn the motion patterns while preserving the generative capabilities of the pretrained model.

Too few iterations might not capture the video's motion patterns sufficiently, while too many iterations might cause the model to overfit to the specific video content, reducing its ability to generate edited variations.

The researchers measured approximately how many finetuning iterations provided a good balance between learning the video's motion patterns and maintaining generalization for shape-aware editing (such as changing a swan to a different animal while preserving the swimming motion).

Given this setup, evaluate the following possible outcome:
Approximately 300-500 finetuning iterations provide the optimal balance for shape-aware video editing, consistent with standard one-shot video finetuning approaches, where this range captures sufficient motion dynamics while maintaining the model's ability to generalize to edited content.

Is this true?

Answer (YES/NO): NO